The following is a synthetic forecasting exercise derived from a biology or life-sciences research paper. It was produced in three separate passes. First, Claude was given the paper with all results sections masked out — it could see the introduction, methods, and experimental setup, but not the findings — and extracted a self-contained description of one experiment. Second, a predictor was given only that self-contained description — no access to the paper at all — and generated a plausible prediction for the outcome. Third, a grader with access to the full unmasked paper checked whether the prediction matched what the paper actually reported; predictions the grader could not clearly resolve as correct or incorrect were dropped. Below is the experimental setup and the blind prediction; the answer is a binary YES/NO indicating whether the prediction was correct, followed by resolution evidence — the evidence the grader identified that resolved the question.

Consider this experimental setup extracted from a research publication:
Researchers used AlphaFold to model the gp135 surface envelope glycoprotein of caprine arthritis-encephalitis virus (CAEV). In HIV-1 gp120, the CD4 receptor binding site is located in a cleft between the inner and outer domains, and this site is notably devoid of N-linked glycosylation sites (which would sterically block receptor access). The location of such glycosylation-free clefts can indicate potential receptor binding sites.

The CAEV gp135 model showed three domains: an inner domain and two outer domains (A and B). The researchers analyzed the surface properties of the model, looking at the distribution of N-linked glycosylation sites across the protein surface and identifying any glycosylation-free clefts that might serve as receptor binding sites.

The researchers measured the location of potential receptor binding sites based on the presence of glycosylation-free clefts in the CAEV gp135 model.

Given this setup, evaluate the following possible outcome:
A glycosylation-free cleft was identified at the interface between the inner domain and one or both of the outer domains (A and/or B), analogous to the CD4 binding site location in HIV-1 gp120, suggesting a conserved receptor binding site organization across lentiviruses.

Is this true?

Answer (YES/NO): NO